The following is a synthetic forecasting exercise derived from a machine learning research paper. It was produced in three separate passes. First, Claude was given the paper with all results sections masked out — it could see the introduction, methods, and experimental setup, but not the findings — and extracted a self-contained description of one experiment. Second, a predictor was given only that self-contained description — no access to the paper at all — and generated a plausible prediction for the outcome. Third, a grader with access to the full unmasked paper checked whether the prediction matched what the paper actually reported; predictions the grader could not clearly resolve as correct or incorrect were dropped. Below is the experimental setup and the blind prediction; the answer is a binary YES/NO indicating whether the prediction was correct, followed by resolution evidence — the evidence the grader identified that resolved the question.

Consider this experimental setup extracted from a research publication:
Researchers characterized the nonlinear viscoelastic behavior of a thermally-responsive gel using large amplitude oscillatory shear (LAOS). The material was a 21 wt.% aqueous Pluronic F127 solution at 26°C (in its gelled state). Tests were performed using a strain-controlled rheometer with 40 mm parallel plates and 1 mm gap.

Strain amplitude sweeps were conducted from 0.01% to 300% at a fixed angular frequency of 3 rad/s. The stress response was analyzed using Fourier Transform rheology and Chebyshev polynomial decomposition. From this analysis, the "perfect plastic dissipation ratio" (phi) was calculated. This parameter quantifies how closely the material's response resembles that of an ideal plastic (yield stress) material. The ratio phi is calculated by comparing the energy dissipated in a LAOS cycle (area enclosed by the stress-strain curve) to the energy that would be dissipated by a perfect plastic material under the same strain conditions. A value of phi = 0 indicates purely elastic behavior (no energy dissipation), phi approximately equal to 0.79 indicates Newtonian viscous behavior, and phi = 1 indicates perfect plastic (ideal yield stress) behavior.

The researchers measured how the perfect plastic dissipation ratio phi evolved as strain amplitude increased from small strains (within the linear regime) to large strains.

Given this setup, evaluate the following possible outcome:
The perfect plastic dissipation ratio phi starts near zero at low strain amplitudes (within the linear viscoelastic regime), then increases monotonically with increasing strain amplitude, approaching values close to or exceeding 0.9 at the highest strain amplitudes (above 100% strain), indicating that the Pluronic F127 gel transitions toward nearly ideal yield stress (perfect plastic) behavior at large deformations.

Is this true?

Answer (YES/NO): YES